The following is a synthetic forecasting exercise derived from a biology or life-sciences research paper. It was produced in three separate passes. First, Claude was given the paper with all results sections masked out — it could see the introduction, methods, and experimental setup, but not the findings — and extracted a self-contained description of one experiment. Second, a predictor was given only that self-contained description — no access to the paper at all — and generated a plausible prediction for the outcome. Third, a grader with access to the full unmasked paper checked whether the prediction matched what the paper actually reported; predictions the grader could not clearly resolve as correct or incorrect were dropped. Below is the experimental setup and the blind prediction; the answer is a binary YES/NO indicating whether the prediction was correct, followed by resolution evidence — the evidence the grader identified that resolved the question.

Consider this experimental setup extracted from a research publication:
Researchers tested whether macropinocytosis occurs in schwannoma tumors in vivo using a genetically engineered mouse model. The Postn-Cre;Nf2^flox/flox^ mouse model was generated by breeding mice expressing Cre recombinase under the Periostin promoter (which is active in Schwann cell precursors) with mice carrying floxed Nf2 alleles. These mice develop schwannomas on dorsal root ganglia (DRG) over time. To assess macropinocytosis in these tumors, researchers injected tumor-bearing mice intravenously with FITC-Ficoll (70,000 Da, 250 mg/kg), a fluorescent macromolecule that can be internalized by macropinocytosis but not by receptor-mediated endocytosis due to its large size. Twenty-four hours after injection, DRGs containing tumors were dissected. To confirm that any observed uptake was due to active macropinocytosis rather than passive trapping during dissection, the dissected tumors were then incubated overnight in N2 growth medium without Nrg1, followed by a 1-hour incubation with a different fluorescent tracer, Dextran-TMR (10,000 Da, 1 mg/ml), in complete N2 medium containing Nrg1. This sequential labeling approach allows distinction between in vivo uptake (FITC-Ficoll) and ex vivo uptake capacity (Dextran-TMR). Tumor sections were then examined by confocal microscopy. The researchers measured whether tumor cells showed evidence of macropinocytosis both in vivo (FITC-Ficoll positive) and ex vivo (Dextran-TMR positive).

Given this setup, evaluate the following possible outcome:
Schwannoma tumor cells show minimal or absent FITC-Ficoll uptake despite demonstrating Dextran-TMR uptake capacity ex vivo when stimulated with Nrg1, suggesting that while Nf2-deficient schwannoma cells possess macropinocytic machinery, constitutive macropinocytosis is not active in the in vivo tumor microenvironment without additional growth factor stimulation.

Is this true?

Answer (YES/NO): NO